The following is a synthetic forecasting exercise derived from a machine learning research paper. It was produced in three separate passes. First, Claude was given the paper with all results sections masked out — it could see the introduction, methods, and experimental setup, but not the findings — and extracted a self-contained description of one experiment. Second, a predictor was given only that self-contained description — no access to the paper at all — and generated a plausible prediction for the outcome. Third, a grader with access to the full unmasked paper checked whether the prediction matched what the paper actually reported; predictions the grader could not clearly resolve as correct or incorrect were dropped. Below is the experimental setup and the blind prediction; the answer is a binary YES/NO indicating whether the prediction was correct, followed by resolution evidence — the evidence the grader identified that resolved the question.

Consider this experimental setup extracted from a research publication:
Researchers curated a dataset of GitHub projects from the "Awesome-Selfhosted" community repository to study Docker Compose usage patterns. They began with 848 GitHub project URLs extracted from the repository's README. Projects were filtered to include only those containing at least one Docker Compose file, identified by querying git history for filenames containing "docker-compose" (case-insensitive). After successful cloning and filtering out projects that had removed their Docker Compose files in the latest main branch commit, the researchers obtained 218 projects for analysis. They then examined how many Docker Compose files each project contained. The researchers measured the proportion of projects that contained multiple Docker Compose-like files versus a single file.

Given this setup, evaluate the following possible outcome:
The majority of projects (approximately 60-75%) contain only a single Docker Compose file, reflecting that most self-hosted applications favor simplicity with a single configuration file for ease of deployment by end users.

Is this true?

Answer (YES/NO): NO